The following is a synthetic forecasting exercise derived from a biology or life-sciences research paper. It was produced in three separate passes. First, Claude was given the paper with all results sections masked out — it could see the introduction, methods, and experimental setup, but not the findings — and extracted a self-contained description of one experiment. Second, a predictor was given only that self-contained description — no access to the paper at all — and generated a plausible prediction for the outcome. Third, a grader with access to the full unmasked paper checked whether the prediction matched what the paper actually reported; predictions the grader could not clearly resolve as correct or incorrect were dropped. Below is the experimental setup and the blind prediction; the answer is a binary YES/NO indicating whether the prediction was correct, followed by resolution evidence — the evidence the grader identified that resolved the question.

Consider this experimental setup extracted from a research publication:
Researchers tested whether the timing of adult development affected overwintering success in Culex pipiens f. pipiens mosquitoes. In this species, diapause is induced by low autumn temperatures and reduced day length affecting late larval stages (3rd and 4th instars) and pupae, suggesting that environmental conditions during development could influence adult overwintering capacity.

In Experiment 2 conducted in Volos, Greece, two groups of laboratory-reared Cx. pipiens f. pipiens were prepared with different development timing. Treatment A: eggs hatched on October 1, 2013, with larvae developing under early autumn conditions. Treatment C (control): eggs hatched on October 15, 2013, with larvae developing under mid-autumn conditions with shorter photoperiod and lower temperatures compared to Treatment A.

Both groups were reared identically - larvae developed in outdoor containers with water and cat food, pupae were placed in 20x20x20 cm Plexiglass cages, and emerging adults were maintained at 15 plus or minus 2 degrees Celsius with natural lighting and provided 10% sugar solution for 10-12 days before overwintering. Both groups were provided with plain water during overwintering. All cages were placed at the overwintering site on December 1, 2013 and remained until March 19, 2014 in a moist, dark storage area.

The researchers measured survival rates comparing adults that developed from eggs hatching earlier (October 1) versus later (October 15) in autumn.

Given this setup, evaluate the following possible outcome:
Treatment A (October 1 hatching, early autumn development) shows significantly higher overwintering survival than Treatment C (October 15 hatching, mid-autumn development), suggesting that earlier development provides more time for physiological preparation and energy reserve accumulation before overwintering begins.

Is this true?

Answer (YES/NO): NO